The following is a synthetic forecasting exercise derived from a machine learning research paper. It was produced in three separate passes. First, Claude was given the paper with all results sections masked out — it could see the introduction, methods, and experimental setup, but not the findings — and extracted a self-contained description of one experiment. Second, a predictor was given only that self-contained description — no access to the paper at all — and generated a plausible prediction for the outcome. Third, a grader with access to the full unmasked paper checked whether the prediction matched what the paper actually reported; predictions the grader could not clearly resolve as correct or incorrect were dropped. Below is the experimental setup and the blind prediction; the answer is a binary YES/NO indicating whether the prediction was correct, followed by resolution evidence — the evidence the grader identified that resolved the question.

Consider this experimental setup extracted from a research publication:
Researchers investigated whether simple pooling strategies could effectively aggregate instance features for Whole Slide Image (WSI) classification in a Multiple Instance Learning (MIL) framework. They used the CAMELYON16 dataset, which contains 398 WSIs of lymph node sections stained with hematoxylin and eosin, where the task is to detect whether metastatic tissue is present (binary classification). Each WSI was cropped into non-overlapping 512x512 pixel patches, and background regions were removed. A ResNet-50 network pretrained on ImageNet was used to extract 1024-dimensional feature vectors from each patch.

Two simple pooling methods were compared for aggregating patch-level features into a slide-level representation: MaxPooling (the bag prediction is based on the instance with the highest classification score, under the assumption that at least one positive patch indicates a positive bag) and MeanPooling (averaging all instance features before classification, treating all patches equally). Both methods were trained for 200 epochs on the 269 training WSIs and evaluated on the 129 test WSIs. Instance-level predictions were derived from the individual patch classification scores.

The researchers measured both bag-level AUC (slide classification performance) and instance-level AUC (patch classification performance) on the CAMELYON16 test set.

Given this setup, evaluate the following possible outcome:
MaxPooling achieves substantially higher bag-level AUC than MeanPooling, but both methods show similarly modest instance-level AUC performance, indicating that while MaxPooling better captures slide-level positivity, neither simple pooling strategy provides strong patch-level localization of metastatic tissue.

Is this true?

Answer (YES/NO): NO